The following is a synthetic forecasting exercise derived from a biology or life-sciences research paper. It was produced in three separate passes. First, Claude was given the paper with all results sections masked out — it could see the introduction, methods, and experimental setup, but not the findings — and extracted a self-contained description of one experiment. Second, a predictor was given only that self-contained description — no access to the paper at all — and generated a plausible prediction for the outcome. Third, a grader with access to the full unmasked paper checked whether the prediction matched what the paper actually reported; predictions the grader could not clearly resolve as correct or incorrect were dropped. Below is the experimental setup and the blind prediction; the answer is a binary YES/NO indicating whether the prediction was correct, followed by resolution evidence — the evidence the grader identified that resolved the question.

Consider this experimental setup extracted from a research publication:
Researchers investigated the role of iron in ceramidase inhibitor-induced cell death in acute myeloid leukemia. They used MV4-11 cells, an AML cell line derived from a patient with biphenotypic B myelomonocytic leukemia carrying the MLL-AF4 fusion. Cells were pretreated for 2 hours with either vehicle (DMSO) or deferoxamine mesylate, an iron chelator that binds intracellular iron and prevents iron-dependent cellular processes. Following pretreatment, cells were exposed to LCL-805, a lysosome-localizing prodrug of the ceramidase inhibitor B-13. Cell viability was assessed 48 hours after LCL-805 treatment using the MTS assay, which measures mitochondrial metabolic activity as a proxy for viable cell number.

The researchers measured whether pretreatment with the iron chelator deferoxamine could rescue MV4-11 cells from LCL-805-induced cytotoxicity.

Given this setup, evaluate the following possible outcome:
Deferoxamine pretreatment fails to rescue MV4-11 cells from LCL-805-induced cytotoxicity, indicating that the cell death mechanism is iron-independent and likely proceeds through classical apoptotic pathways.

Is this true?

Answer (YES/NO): NO